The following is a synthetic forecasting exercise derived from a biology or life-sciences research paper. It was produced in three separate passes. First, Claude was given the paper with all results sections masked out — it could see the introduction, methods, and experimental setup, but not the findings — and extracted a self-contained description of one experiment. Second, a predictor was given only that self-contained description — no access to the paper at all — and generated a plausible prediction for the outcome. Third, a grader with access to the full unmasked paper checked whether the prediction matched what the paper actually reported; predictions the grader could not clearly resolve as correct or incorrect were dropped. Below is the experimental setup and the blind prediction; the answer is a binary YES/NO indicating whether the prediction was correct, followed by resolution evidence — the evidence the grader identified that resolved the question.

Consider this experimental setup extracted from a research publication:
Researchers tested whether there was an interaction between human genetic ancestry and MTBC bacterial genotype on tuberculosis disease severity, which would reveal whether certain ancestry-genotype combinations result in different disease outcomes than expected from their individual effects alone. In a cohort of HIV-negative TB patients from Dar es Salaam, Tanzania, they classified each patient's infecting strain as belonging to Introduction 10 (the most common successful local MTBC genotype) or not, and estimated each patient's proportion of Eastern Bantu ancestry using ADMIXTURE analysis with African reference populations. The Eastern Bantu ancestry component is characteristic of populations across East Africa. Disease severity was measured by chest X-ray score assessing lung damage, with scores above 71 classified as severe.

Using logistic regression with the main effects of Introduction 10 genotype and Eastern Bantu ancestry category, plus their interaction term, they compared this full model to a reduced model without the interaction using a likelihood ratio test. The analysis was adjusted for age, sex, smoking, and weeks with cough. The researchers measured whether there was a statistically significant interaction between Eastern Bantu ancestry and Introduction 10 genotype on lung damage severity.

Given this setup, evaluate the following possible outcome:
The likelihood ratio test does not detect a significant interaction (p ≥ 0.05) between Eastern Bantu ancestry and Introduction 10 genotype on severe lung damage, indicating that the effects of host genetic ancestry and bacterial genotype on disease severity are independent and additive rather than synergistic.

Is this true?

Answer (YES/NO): YES